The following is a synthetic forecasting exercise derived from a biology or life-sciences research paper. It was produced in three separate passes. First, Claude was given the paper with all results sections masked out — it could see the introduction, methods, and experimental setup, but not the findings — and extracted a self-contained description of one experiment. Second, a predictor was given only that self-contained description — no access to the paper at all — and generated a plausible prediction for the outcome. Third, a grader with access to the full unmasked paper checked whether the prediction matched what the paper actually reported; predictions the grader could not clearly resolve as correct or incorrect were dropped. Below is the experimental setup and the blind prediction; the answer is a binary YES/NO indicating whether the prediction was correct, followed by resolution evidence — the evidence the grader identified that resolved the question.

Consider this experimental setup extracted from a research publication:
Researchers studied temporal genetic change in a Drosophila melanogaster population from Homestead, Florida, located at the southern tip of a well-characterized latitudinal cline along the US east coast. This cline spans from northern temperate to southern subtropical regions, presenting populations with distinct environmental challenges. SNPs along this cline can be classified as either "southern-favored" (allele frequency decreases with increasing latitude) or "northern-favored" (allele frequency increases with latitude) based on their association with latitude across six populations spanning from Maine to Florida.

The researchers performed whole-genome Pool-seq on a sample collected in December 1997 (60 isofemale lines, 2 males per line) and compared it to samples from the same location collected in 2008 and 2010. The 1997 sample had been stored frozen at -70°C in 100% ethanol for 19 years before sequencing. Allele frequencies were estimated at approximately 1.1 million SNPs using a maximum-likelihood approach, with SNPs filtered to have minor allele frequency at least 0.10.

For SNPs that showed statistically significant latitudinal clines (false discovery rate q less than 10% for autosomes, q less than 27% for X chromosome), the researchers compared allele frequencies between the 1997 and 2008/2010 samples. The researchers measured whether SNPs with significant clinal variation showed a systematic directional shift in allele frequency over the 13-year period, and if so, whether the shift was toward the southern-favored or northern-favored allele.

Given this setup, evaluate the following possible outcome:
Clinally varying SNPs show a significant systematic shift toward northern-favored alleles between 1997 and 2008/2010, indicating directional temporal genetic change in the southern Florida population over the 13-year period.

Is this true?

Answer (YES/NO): NO